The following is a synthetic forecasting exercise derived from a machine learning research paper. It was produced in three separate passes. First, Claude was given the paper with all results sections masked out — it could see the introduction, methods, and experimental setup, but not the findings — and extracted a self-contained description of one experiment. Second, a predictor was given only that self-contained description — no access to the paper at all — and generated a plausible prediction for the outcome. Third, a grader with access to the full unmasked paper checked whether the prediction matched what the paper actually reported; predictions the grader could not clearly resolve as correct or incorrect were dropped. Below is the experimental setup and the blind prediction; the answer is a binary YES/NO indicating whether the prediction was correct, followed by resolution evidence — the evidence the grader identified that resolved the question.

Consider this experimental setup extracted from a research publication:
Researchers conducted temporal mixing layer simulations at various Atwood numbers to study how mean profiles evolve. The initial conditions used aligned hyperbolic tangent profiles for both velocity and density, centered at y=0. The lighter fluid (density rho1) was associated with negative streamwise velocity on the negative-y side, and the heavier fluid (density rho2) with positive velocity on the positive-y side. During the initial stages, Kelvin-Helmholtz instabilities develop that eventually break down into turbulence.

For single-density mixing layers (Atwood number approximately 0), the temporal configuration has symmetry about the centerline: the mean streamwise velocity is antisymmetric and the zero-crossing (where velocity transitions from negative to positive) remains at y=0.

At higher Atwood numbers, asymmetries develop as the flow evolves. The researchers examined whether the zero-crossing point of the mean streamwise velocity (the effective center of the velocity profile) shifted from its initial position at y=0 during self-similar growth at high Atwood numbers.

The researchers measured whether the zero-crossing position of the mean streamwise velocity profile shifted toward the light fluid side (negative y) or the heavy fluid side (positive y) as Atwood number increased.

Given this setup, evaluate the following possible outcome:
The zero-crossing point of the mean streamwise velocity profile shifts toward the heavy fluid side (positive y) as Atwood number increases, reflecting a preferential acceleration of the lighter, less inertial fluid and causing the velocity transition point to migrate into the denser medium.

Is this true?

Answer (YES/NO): NO